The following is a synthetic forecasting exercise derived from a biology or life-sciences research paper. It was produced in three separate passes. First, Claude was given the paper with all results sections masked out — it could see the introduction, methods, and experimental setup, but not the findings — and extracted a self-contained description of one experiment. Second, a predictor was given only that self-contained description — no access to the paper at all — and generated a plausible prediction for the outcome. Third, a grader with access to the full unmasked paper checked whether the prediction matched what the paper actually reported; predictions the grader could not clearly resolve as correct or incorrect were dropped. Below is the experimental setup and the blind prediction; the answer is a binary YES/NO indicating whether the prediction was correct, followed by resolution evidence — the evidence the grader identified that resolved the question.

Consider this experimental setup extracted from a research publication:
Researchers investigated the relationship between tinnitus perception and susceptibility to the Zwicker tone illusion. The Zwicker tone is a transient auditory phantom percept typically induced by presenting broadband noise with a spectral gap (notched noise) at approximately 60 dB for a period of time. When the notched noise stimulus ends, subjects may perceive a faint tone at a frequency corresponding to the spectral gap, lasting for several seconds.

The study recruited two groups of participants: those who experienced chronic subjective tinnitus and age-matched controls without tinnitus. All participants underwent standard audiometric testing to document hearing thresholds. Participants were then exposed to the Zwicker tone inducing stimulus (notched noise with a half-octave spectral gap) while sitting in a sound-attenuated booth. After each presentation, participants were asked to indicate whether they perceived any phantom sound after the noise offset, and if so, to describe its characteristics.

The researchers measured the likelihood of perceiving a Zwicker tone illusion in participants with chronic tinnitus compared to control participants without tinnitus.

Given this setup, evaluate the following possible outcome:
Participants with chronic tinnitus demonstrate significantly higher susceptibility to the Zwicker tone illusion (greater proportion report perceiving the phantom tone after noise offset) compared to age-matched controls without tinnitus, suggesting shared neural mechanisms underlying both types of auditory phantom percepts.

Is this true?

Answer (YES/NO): YES